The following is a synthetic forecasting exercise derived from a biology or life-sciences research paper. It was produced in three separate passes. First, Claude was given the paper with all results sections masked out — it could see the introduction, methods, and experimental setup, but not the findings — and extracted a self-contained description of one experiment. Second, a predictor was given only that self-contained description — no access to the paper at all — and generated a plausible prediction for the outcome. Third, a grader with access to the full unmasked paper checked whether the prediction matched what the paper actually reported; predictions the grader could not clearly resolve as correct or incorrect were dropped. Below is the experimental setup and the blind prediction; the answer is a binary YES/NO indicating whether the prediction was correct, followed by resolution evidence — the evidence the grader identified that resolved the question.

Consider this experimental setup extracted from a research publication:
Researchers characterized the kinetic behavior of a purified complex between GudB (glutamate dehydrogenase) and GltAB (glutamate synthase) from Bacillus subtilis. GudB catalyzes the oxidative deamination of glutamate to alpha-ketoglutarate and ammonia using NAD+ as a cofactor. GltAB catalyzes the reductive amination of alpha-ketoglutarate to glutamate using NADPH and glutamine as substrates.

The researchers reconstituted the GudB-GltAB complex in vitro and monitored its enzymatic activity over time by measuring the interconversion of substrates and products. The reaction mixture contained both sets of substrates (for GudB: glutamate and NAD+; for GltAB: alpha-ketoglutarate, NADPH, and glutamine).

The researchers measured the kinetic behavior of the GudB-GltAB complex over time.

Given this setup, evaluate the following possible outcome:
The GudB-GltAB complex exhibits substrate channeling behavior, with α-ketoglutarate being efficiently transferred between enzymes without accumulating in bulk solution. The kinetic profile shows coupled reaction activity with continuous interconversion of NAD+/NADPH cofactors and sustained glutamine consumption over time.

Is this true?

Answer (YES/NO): NO